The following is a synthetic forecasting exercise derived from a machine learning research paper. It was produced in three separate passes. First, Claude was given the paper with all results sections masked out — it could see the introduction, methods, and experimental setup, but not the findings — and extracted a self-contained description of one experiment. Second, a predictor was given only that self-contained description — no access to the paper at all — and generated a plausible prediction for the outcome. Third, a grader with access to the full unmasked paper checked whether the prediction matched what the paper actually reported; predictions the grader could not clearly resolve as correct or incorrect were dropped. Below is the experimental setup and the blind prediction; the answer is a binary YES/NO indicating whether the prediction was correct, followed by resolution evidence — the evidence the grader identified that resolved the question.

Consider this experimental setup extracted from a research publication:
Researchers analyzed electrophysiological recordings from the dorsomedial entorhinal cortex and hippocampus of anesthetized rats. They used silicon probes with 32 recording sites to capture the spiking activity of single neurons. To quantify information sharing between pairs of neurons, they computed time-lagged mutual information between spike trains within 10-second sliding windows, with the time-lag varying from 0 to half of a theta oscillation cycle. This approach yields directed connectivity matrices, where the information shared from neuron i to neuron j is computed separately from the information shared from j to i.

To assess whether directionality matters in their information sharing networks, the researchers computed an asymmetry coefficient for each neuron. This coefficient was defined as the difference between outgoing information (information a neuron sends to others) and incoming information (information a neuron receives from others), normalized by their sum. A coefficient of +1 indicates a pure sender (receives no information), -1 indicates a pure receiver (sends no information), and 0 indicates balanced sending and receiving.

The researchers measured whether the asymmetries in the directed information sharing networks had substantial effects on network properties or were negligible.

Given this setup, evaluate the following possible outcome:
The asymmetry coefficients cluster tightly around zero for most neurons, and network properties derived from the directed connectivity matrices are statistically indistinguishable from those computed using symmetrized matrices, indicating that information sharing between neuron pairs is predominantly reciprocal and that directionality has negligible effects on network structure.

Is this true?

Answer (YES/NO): YES